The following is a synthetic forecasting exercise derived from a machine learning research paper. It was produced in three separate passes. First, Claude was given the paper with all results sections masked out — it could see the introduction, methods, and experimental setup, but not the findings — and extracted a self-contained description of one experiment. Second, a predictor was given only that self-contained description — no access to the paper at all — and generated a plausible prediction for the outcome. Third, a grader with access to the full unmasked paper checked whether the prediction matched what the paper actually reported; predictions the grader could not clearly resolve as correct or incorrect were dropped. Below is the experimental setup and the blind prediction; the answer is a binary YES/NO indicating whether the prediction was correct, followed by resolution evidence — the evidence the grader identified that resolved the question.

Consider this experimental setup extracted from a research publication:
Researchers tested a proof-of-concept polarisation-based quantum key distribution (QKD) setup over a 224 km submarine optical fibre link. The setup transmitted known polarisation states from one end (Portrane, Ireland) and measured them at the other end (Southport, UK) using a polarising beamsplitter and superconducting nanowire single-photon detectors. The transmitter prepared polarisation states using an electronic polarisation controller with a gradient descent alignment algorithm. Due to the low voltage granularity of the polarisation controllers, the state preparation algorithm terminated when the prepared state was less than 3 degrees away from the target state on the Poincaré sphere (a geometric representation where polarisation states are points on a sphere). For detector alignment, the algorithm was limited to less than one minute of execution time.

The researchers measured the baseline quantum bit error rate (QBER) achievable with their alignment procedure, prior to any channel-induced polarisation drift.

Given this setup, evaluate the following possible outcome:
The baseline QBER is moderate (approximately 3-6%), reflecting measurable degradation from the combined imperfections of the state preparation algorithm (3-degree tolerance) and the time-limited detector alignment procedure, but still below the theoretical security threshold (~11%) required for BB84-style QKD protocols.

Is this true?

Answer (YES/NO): NO